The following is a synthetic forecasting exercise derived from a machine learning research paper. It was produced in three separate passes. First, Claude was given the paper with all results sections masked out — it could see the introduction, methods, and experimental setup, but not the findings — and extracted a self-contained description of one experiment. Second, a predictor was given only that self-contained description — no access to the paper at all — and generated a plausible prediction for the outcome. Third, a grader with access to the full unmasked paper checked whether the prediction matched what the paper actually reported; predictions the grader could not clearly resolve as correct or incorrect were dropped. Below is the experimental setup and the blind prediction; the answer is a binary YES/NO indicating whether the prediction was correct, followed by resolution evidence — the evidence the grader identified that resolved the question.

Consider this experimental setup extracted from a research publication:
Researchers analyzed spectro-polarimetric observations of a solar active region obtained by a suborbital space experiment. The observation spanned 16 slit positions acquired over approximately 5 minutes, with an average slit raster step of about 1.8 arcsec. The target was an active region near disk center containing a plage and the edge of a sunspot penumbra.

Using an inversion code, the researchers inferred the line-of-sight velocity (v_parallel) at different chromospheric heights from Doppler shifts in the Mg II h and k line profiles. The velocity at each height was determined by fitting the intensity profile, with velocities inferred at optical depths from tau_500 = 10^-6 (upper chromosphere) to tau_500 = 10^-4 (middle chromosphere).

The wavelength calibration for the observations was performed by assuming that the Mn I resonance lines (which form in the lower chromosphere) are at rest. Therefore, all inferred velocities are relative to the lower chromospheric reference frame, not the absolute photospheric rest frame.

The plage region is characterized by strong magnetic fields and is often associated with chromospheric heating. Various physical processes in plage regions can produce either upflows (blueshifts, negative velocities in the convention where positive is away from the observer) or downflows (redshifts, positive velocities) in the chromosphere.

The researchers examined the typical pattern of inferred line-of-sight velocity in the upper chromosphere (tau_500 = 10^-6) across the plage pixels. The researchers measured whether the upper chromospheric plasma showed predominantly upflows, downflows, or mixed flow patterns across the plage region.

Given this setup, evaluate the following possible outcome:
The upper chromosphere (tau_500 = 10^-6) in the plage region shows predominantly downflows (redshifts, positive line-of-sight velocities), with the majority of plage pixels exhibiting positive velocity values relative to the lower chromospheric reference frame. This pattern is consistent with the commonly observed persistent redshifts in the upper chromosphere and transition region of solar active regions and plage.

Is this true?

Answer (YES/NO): YES